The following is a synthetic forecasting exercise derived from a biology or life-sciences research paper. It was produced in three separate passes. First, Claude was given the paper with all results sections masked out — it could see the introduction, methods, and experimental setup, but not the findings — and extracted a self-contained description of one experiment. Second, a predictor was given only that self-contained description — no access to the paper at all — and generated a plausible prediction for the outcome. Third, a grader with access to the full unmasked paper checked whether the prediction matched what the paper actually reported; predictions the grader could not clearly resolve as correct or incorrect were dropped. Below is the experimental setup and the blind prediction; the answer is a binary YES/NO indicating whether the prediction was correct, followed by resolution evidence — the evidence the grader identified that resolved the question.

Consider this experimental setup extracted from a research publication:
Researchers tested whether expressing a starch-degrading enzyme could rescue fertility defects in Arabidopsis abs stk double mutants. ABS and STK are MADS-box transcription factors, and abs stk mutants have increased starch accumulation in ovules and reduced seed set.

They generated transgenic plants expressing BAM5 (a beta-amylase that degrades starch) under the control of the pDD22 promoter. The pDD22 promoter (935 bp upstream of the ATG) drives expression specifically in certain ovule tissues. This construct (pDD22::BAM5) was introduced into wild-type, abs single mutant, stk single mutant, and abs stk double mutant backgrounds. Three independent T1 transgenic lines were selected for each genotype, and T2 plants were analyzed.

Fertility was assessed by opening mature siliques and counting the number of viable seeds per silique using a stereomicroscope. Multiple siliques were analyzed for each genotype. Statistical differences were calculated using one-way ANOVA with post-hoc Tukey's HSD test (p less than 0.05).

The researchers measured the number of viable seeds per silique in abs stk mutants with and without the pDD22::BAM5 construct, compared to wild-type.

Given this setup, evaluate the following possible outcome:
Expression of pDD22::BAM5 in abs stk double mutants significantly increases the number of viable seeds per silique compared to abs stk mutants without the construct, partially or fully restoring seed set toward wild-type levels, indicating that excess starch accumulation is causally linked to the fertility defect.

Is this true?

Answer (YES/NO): YES